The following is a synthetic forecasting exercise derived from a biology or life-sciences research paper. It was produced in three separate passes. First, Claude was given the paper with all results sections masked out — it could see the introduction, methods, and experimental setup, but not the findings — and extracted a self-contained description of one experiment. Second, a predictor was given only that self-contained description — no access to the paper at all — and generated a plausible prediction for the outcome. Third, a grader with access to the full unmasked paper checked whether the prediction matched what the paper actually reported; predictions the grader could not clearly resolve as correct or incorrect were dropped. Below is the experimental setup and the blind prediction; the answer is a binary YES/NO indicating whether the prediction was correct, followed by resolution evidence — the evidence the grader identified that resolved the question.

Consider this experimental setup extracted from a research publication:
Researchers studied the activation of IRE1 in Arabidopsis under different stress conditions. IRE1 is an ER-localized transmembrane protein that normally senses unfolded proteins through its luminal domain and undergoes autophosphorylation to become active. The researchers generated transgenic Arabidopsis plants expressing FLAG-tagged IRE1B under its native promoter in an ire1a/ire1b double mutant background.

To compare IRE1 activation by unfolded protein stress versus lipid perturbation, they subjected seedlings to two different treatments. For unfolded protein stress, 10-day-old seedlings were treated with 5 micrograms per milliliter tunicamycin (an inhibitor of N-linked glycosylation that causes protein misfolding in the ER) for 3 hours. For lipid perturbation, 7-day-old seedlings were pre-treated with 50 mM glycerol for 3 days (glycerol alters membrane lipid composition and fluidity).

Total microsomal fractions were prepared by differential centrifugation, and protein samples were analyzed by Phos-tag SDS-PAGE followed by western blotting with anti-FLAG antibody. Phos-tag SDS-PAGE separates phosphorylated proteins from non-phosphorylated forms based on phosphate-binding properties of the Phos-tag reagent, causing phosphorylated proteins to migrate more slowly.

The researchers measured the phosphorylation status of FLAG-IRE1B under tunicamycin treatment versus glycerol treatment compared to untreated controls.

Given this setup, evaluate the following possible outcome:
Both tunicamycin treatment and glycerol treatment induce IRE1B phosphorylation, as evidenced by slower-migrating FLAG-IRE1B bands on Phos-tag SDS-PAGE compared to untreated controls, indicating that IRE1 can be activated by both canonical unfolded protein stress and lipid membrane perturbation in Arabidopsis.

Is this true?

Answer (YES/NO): YES